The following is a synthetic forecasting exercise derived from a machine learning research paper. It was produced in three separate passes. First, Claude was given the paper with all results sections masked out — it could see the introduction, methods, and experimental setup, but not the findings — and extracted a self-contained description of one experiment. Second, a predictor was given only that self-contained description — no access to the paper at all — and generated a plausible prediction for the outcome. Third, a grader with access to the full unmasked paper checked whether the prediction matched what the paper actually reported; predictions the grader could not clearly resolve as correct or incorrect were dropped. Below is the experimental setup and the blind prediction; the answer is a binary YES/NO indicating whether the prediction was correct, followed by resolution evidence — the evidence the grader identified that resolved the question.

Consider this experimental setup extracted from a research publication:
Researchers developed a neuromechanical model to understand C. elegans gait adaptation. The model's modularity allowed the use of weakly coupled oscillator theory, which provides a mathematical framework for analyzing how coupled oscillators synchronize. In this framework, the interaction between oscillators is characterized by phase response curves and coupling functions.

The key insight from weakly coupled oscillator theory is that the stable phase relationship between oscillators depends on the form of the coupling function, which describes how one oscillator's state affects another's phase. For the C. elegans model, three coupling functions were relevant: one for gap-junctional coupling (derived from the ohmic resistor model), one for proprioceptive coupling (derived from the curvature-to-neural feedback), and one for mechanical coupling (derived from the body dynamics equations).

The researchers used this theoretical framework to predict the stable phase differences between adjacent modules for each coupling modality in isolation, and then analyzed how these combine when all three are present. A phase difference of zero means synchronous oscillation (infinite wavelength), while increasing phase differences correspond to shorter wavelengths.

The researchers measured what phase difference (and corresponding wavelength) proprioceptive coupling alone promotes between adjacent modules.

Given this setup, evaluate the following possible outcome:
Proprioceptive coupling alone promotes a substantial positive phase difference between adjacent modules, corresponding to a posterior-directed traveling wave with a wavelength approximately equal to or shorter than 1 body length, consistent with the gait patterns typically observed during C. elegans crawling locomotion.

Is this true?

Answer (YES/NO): YES